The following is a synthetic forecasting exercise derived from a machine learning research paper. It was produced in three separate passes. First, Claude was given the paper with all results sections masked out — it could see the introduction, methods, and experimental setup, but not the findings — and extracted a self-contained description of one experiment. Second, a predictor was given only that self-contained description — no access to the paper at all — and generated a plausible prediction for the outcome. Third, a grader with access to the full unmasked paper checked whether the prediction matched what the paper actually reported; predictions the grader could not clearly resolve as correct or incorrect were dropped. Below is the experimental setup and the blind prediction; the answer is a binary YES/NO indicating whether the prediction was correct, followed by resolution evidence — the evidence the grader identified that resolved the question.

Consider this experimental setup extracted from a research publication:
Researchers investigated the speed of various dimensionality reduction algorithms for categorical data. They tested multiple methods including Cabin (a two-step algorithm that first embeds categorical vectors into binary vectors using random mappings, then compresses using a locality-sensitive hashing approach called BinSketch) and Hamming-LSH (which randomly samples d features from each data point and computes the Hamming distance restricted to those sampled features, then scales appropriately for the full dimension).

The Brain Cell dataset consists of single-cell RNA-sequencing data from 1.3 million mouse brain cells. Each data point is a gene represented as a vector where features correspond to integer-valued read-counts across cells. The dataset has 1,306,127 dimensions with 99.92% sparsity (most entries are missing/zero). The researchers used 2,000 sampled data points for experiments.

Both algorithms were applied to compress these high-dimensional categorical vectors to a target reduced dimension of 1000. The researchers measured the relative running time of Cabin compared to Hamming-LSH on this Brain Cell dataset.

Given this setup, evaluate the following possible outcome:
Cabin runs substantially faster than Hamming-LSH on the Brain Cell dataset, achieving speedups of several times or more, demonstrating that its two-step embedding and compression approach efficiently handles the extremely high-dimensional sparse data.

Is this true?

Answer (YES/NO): NO